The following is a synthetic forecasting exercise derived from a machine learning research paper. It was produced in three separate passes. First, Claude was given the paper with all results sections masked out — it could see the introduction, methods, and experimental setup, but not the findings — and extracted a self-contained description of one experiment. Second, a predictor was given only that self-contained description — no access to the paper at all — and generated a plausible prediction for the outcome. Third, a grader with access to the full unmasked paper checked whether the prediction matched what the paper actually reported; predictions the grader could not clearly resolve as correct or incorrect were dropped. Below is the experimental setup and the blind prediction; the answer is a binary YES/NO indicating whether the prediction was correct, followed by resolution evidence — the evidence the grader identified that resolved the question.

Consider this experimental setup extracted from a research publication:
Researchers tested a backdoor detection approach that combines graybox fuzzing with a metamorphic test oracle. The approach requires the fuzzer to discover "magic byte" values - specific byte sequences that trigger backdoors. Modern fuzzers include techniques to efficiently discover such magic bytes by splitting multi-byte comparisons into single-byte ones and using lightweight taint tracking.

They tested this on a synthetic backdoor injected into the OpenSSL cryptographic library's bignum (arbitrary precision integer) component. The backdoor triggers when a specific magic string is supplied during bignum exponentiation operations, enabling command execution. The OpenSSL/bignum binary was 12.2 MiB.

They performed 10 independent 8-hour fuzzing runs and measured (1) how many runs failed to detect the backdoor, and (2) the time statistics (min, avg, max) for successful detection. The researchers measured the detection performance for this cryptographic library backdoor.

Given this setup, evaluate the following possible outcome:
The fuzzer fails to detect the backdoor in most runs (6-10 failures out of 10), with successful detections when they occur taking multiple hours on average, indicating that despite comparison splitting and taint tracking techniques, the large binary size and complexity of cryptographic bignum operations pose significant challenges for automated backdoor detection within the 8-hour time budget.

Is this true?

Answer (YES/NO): NO